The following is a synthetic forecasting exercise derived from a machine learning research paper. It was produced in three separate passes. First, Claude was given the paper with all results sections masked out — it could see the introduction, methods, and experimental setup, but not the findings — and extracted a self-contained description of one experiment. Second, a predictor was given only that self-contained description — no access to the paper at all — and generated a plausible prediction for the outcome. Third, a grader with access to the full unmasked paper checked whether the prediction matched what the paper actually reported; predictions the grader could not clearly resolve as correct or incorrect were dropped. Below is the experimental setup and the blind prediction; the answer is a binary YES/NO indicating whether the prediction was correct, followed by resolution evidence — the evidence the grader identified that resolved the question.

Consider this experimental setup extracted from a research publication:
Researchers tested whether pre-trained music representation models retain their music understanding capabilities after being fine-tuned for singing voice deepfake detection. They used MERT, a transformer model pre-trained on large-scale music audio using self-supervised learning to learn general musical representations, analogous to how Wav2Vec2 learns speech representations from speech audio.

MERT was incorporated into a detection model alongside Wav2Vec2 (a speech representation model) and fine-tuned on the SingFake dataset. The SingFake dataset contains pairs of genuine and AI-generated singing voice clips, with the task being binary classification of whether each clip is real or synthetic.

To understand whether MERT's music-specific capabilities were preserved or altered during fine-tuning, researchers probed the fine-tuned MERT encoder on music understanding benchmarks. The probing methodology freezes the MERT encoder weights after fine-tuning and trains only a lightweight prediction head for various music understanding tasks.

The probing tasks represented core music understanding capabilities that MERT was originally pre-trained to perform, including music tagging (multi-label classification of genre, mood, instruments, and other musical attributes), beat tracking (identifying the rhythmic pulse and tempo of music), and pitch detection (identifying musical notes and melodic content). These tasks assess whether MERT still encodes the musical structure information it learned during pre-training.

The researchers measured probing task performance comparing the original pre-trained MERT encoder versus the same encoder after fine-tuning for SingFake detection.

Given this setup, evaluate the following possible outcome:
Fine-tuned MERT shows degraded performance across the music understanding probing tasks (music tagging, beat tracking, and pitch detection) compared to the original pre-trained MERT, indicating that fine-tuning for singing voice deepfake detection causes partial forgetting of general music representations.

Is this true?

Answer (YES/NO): YES